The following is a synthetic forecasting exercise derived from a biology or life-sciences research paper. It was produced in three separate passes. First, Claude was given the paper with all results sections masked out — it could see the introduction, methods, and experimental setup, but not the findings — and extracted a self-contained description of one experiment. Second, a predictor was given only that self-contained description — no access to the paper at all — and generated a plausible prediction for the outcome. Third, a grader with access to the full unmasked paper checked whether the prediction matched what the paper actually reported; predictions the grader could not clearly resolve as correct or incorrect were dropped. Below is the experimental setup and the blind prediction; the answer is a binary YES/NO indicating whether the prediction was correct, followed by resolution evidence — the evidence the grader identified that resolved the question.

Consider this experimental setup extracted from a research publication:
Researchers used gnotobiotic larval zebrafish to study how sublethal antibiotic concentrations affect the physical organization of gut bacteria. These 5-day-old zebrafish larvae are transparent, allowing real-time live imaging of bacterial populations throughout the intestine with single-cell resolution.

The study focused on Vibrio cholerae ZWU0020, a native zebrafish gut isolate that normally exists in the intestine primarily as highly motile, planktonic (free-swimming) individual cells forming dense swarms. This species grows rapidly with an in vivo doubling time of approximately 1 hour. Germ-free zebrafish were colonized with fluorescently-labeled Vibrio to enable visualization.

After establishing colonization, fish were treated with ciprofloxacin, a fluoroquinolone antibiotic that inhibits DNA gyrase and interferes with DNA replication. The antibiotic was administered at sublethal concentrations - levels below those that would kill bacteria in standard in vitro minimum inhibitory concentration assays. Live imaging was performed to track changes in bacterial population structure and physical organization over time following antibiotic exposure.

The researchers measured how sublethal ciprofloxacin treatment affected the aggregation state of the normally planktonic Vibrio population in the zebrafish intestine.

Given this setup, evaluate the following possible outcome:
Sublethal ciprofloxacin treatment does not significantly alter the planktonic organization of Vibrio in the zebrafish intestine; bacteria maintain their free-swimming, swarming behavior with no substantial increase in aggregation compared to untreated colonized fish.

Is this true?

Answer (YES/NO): NO